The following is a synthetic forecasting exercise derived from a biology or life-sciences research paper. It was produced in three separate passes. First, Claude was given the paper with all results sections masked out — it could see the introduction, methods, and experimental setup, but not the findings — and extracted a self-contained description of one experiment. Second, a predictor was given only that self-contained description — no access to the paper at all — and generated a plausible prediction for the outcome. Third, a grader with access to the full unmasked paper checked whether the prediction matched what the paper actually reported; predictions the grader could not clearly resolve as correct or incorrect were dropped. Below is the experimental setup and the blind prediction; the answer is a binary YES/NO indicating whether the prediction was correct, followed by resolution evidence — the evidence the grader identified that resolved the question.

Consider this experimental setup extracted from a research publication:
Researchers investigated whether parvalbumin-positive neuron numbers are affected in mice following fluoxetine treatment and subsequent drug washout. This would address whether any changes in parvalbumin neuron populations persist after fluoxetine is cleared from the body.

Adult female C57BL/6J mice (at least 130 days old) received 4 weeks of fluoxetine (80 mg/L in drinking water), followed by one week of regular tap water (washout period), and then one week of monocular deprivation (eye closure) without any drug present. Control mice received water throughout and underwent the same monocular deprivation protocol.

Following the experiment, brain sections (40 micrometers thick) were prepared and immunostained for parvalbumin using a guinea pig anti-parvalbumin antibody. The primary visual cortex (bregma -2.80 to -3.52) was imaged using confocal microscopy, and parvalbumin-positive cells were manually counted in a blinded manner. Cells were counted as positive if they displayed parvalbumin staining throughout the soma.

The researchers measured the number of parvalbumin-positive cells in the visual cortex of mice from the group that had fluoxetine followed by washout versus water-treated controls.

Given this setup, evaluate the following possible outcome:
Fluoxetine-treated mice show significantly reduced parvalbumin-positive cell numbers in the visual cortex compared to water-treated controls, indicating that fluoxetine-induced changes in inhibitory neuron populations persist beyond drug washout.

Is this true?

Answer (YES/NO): NO